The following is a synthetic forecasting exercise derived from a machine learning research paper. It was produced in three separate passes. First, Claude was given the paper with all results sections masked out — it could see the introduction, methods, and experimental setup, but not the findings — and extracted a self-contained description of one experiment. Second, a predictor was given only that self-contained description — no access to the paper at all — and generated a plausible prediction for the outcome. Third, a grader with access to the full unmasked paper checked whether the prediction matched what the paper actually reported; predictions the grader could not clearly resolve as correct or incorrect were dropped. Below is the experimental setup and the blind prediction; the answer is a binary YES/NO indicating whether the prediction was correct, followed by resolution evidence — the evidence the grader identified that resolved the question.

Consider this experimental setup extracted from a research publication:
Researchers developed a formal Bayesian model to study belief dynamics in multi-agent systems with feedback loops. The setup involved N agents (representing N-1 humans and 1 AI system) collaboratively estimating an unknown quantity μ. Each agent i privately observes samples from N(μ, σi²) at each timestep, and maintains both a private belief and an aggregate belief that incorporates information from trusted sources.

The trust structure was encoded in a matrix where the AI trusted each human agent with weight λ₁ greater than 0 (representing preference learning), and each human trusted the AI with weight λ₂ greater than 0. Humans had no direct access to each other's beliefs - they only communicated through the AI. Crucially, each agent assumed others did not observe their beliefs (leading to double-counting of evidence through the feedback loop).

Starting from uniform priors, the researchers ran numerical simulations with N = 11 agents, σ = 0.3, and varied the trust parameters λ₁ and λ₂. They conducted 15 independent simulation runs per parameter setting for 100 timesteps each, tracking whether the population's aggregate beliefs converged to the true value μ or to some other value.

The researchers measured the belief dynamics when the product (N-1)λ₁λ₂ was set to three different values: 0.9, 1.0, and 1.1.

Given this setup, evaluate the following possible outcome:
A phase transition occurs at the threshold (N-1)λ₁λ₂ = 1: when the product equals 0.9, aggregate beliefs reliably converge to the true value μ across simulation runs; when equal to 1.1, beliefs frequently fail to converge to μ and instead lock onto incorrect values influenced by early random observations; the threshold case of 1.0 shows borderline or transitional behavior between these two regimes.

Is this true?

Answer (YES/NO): YES